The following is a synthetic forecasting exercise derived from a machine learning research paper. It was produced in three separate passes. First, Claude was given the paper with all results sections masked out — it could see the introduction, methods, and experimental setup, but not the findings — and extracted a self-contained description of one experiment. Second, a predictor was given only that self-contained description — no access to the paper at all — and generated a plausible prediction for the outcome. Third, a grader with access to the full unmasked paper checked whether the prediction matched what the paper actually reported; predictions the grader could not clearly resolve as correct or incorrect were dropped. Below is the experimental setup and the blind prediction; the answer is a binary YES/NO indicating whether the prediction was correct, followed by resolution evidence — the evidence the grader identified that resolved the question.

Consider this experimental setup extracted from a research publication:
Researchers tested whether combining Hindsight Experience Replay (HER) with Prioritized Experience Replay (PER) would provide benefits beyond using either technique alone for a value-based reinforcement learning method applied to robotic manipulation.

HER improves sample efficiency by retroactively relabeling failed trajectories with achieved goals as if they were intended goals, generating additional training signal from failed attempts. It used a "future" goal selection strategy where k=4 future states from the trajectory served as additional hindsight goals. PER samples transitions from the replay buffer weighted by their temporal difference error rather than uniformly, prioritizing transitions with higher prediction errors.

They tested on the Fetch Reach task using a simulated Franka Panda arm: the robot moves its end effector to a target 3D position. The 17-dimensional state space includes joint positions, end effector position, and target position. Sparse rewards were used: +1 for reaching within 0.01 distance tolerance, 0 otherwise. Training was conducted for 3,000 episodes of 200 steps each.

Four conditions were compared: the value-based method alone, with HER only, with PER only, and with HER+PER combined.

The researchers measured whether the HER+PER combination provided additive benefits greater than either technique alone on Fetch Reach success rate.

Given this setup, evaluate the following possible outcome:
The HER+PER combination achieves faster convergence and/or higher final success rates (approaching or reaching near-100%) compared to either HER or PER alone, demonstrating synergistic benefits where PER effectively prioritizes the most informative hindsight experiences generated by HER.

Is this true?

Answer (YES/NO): NO